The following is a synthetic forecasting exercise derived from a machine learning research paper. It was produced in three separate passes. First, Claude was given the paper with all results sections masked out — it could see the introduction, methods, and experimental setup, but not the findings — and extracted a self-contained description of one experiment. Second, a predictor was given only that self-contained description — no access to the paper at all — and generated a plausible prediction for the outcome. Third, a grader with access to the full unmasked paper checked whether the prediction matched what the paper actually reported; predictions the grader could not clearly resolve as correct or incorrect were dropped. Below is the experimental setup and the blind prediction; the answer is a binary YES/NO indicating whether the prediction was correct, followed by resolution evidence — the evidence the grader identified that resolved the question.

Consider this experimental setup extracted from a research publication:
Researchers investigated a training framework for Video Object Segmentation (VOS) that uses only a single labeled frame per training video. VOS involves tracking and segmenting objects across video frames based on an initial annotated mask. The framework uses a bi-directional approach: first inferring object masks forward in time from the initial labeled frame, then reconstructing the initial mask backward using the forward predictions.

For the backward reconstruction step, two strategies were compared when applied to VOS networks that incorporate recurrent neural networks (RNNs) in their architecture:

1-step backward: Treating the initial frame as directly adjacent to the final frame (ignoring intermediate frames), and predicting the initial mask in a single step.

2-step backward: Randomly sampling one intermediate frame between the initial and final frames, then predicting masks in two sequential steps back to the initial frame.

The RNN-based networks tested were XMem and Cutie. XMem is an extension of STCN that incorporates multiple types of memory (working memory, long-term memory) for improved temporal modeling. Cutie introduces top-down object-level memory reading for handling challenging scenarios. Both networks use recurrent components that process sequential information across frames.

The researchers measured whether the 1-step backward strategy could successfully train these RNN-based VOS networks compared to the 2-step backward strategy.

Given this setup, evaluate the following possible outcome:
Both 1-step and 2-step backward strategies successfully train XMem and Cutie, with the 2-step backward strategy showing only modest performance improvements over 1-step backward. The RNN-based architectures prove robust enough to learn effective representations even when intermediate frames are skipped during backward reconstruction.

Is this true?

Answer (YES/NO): NO